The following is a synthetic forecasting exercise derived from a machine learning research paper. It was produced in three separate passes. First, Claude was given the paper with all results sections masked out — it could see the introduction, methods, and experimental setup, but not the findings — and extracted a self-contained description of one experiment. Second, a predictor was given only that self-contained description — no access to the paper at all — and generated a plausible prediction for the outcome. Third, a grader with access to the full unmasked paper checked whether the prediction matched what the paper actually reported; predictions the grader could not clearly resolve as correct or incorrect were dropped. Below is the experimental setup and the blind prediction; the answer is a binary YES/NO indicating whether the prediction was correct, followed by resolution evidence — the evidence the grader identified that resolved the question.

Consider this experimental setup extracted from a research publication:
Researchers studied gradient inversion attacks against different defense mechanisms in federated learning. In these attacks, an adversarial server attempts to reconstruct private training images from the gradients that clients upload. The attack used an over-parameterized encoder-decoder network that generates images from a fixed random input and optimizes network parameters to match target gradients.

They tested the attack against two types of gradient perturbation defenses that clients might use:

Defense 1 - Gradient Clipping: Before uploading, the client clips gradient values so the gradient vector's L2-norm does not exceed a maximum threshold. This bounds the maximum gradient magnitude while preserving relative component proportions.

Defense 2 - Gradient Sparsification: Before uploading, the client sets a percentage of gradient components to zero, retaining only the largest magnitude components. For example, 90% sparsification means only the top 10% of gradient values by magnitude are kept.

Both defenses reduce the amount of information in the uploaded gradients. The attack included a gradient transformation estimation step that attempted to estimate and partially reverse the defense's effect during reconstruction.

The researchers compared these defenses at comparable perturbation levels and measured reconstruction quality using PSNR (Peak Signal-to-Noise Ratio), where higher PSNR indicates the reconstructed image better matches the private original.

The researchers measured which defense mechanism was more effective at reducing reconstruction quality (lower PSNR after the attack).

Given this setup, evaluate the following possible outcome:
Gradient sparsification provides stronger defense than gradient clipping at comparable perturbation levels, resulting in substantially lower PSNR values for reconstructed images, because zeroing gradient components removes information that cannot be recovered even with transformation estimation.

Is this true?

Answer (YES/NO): YES